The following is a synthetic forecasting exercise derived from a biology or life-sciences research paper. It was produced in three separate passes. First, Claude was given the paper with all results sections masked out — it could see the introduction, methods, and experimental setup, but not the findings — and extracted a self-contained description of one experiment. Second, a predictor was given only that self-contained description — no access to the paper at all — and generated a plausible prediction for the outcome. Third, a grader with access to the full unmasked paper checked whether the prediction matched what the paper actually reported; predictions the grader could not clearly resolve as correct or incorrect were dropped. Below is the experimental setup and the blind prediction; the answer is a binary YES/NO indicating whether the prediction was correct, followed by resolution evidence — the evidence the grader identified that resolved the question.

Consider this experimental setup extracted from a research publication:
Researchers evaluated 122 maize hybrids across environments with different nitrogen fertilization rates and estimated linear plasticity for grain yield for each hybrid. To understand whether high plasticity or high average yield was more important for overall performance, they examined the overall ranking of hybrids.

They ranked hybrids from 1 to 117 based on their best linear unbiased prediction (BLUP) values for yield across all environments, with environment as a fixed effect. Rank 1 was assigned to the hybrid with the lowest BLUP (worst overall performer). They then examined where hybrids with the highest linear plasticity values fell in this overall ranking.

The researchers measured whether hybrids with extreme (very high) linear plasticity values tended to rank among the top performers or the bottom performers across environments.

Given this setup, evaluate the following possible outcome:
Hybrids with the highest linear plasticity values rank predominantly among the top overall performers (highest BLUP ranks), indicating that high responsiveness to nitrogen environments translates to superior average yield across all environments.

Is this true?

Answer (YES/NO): NO